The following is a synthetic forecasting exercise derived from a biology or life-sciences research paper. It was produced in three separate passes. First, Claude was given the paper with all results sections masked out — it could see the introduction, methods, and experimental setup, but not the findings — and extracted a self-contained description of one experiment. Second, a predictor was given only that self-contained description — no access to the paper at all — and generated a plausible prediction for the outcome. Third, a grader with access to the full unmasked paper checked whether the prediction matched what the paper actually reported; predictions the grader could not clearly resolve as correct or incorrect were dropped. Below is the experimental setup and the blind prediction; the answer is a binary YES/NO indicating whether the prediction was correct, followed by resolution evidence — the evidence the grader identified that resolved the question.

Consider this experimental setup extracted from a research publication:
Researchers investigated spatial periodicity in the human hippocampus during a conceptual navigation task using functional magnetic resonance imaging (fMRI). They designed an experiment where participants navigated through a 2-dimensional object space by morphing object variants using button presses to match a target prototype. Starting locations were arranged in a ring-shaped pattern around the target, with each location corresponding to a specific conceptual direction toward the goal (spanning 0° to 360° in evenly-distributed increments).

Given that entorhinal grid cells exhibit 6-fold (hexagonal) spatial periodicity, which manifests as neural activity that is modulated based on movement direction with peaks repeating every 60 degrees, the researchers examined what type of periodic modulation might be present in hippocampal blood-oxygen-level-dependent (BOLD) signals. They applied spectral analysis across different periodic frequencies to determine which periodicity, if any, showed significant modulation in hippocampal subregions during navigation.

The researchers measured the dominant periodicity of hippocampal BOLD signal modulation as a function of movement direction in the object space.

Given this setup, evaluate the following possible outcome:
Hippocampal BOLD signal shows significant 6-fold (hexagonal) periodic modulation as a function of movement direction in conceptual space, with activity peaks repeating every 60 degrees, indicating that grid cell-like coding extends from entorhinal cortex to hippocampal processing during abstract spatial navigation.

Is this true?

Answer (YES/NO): NO